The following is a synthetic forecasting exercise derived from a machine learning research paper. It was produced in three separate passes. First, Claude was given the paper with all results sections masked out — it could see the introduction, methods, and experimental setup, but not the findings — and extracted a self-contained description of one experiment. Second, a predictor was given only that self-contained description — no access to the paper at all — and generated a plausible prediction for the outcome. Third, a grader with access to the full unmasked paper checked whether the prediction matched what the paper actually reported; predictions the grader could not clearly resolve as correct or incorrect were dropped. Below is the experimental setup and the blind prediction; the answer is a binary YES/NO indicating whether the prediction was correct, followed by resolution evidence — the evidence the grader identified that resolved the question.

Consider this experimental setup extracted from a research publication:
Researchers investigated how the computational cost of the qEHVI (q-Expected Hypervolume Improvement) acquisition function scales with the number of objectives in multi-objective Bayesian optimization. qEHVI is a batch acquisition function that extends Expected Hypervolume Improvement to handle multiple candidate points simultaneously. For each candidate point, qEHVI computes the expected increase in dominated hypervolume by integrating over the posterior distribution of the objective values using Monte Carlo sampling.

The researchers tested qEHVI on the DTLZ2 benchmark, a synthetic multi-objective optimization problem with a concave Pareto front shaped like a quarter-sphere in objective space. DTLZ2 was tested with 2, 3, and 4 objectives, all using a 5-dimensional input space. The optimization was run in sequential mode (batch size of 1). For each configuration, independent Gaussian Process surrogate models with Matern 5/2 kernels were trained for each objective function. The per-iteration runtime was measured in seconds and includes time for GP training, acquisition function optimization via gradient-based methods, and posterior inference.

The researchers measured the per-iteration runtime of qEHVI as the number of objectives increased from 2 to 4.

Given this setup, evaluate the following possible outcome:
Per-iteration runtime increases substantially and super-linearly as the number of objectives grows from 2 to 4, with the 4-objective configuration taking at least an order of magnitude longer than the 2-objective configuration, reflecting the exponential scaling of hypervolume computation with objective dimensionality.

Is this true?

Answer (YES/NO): YES